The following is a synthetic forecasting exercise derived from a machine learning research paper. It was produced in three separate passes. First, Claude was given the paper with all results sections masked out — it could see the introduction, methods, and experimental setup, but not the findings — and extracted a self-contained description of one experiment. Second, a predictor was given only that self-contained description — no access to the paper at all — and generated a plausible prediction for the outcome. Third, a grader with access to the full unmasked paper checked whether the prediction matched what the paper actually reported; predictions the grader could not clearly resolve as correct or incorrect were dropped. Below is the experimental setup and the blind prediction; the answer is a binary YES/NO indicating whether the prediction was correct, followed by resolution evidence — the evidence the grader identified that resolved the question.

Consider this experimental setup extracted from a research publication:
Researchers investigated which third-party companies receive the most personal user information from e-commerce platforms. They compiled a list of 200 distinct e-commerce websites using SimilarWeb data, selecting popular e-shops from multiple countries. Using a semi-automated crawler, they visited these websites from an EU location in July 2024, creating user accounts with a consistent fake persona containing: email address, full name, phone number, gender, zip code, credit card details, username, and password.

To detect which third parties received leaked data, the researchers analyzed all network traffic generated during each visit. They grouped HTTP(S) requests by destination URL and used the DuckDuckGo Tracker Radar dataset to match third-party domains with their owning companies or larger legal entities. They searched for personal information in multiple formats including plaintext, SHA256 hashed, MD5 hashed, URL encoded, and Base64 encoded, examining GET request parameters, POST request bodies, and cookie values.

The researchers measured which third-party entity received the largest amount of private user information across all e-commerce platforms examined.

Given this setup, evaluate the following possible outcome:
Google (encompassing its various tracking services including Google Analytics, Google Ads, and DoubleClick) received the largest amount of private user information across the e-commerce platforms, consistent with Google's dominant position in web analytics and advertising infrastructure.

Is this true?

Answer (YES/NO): NO